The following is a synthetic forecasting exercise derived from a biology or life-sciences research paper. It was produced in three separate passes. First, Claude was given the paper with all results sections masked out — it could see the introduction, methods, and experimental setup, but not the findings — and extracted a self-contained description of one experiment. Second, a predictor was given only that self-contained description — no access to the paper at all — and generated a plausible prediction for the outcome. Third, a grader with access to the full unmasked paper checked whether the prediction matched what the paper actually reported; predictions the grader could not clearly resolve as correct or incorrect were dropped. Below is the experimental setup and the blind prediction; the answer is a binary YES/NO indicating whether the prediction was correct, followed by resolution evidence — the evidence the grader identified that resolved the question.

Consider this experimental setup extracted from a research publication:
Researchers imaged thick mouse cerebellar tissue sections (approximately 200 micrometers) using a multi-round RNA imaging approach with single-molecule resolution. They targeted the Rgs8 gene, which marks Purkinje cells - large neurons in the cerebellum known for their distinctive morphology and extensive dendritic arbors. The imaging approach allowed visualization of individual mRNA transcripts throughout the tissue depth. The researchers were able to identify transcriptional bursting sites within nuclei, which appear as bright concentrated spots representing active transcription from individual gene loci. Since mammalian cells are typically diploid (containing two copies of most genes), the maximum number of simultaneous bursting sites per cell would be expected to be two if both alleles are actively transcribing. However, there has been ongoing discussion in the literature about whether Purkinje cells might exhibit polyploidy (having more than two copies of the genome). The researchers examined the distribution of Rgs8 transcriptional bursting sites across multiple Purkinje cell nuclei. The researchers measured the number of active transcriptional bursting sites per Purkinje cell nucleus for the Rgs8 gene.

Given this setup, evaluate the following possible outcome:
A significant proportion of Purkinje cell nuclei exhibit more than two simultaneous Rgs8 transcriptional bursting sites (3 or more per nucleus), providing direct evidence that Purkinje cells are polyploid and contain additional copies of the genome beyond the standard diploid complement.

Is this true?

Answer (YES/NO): NO